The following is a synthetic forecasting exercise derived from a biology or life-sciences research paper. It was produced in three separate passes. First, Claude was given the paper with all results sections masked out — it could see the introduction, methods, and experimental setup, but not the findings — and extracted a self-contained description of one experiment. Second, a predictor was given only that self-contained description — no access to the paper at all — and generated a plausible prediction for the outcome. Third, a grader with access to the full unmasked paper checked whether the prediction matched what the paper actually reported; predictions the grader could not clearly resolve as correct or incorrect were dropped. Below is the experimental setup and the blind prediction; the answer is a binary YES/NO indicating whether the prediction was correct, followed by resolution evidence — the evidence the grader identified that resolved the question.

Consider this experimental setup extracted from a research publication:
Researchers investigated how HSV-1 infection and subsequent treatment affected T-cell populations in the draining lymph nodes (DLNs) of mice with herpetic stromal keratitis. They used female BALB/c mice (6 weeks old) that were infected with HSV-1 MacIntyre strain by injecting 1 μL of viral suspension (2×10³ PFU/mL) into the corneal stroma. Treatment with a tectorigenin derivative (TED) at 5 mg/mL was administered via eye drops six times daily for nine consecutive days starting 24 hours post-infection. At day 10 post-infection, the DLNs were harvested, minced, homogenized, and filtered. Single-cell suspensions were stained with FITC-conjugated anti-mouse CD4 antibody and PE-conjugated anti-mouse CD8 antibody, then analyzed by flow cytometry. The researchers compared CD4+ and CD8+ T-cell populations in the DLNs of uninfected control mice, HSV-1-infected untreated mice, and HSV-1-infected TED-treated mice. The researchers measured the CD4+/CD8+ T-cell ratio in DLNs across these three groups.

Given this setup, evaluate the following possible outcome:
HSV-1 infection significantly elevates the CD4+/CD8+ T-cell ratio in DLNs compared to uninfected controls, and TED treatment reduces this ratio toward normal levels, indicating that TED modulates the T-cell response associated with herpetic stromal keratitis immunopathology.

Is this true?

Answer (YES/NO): NO